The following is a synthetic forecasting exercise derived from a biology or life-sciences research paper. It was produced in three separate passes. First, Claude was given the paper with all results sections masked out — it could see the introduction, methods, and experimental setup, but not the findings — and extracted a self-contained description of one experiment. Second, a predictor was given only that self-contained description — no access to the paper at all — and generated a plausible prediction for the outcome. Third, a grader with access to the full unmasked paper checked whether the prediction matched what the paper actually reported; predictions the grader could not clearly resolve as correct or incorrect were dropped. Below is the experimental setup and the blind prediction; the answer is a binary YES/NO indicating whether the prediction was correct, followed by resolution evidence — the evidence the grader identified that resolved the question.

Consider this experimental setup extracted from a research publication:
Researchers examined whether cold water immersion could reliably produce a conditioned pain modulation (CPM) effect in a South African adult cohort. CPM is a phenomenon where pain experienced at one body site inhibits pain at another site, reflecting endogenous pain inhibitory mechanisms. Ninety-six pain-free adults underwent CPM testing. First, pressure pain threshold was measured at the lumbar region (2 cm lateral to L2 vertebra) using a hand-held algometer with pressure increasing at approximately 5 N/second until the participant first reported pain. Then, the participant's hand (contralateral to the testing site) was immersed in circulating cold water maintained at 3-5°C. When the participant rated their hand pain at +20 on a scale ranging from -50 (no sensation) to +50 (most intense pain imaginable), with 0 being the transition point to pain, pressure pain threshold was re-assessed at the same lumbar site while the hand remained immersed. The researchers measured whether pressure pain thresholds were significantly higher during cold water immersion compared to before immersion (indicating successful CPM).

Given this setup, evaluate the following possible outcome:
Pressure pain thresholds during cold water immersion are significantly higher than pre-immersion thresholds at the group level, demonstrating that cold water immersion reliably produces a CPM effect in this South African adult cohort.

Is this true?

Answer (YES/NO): YES